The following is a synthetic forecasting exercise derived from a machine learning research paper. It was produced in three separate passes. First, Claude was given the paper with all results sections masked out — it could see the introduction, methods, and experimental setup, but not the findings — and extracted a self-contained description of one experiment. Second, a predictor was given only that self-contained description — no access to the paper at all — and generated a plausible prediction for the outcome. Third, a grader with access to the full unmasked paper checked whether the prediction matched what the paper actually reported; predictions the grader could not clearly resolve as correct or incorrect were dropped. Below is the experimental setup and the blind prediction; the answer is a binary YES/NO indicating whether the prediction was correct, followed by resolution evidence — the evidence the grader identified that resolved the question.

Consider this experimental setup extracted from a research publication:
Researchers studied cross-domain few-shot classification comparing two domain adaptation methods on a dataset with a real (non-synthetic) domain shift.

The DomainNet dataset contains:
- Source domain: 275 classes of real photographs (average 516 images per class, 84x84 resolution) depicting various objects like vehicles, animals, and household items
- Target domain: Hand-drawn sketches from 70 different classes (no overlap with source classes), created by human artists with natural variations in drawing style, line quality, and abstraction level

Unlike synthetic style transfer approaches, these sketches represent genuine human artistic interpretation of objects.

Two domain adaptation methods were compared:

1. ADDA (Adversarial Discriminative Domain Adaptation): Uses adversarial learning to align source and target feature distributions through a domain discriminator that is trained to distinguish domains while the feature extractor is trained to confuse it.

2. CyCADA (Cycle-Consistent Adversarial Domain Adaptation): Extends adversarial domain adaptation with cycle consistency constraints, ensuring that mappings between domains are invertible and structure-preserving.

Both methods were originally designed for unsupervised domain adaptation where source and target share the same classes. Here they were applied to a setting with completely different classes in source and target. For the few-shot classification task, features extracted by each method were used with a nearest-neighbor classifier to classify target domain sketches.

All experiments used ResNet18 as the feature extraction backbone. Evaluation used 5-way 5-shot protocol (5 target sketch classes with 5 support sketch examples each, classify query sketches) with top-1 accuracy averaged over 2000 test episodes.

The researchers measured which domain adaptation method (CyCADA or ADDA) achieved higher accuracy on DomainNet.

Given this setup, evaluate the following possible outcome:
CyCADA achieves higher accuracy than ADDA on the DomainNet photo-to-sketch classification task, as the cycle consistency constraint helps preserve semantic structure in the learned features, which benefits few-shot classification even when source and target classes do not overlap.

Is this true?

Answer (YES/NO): YES